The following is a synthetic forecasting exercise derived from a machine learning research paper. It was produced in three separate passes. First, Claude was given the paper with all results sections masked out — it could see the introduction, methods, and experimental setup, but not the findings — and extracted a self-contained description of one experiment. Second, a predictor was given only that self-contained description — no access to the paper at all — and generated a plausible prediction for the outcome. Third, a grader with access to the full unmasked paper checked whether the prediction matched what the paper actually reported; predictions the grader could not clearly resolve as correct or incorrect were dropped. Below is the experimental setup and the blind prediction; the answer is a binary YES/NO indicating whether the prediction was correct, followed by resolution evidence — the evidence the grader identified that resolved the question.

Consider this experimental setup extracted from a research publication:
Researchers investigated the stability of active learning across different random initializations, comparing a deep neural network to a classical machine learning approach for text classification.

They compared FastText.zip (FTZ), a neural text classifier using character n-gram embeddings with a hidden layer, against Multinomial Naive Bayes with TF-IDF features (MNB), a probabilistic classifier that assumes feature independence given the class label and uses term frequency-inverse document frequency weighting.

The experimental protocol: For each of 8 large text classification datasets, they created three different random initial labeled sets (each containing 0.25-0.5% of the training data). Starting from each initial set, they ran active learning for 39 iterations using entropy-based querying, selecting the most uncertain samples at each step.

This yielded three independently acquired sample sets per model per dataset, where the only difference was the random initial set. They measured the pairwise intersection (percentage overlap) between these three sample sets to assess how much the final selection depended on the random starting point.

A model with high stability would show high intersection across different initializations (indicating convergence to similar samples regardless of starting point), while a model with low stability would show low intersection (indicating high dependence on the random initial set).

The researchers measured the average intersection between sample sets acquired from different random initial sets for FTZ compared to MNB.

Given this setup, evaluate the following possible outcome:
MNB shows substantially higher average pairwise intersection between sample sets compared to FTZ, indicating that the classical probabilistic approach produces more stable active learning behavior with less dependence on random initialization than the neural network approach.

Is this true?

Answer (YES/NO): NO